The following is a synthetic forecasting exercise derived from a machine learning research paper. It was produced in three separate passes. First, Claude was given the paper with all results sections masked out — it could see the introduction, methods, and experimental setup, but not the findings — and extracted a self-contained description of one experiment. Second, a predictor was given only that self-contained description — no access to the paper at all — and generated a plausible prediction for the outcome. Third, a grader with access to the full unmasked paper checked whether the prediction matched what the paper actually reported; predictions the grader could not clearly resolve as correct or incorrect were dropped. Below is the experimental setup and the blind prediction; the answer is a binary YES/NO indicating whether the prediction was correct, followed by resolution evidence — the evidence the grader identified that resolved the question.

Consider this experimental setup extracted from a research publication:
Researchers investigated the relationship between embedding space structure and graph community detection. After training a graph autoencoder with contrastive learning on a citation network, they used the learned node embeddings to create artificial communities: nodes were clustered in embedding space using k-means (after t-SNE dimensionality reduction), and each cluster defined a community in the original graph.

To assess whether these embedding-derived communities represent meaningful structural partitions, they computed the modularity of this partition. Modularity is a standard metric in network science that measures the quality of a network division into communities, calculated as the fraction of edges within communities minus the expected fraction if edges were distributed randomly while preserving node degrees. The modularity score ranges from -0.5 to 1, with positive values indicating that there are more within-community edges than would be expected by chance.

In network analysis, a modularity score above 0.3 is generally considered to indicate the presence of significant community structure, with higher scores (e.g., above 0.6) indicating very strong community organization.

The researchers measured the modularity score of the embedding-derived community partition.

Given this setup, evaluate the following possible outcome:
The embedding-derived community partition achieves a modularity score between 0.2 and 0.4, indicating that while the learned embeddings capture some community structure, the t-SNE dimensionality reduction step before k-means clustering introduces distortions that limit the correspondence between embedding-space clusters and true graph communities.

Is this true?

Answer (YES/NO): NO